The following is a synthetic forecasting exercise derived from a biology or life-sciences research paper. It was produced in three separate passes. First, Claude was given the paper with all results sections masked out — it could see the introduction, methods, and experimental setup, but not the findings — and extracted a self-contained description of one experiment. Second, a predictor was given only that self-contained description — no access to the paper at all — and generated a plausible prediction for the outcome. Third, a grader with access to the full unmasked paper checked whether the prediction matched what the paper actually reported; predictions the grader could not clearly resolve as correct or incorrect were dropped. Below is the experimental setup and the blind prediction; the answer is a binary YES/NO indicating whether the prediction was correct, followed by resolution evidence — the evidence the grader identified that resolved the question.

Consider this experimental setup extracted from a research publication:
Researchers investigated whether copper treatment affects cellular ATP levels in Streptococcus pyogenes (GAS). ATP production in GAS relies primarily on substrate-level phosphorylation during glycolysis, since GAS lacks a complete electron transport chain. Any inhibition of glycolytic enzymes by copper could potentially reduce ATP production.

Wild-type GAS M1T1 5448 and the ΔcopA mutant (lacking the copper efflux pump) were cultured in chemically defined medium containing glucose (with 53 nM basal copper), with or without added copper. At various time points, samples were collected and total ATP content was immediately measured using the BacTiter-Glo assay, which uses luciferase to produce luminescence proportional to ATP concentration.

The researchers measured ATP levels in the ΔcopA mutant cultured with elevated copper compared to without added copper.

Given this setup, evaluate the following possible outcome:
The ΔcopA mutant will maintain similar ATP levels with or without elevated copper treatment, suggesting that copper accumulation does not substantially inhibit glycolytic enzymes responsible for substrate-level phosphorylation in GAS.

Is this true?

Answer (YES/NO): NO